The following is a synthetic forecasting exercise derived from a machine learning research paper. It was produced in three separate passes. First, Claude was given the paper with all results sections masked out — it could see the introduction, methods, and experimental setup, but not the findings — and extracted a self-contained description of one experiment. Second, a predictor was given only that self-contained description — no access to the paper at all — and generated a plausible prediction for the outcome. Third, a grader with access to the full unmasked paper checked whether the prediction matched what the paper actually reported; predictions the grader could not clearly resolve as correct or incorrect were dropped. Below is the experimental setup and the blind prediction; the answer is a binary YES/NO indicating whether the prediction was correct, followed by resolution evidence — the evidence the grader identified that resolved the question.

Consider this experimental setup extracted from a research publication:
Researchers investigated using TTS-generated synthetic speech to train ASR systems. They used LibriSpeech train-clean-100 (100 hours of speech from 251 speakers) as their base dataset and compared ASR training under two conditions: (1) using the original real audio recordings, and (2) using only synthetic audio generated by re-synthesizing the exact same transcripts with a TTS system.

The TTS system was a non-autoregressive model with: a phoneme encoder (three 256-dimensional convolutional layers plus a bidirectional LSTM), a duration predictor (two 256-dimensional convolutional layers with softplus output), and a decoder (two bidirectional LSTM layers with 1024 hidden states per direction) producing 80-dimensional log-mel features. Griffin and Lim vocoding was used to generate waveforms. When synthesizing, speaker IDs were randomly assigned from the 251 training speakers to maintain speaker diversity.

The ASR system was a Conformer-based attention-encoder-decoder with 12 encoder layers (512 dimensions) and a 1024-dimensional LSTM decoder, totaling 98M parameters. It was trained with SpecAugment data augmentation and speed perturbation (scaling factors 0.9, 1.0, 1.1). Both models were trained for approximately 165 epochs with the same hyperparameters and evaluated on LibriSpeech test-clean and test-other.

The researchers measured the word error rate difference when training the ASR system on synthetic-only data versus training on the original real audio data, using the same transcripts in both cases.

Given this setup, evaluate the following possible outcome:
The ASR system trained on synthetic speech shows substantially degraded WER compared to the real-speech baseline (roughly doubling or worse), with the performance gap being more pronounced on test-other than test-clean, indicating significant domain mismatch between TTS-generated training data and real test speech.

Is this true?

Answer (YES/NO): YES